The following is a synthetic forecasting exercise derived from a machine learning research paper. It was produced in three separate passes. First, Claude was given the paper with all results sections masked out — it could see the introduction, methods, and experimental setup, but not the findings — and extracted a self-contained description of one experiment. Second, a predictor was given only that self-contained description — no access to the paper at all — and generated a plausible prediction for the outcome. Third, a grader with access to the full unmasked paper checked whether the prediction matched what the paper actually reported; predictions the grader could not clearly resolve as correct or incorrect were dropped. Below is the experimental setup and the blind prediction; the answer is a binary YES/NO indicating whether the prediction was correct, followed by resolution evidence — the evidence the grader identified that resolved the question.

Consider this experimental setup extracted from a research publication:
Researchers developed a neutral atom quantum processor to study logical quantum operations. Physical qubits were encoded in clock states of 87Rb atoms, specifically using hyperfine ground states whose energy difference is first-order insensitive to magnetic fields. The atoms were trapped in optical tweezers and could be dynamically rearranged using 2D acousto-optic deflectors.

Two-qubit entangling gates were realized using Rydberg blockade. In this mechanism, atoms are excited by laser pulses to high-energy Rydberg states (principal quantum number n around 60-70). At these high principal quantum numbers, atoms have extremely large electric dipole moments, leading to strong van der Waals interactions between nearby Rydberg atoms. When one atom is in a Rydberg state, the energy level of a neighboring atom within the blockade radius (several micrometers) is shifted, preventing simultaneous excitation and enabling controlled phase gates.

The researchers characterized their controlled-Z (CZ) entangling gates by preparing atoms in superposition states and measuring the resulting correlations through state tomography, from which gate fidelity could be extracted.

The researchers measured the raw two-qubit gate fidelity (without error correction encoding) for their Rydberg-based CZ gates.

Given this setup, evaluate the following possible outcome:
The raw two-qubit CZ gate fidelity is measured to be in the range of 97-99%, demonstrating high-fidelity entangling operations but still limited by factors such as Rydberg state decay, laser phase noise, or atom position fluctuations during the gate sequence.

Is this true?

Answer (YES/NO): NO